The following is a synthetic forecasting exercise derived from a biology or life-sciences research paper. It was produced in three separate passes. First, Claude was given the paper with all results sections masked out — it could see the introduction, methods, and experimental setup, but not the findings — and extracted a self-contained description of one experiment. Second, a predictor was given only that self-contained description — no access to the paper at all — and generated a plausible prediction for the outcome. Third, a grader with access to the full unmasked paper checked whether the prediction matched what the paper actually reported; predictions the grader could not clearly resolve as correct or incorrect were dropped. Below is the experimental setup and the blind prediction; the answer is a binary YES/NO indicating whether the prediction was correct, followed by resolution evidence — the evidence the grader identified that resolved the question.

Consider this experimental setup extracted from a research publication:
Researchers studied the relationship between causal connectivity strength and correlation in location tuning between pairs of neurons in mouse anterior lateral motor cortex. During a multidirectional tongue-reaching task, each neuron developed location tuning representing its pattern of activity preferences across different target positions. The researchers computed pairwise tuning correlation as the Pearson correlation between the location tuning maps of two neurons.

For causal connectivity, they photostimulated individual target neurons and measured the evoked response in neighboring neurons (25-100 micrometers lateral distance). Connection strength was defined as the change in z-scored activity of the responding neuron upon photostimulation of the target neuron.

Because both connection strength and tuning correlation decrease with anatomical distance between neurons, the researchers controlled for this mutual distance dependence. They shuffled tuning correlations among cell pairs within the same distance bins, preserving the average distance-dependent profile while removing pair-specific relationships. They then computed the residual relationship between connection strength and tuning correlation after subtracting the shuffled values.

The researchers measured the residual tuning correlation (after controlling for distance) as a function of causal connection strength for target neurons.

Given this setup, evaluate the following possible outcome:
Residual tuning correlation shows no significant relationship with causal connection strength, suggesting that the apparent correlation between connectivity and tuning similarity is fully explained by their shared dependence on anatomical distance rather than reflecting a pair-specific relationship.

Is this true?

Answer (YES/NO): NO